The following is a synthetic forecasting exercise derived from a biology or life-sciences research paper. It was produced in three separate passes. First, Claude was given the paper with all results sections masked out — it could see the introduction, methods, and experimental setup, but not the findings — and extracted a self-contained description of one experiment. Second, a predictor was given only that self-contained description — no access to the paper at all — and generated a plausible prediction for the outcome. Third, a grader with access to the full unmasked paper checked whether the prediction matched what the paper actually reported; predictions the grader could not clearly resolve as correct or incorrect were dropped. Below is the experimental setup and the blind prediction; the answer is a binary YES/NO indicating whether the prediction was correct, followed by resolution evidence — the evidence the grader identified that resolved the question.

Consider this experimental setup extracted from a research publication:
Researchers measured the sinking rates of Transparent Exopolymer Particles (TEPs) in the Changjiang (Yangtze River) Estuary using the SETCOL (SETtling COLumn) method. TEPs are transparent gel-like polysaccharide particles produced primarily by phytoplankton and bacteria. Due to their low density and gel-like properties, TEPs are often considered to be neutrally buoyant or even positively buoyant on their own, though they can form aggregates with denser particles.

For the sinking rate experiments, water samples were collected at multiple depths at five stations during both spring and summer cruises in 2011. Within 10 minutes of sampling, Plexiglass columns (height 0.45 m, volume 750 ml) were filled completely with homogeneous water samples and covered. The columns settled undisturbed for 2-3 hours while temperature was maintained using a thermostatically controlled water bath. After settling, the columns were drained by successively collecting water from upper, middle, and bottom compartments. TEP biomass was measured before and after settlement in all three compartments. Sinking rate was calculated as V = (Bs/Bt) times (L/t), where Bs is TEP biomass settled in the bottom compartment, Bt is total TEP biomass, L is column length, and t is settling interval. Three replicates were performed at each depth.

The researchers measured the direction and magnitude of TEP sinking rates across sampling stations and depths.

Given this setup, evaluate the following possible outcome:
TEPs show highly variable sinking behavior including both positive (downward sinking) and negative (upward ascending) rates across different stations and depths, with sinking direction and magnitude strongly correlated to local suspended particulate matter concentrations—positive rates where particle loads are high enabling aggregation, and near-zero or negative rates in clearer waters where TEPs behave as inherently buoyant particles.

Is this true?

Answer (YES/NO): NO